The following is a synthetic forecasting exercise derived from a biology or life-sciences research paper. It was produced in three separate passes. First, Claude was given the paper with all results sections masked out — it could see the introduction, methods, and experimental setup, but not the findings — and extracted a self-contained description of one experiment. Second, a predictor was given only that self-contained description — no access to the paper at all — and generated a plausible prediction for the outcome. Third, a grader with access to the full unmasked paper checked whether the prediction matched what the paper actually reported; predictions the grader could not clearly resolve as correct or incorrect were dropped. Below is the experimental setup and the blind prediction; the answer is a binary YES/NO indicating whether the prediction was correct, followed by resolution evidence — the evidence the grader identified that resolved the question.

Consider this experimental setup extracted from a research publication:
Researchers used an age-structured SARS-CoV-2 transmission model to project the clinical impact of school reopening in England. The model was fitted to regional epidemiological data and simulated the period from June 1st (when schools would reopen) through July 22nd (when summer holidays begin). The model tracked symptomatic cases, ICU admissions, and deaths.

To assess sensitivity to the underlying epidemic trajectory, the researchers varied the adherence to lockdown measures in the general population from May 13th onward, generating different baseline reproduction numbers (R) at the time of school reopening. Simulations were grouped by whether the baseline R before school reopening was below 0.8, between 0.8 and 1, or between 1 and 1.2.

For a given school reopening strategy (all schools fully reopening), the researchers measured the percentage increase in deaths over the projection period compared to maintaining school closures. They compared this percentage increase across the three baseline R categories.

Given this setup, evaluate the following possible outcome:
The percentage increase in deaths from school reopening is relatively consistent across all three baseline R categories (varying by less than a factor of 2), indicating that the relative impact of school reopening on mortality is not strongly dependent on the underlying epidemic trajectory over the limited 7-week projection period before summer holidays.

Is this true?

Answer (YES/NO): NO